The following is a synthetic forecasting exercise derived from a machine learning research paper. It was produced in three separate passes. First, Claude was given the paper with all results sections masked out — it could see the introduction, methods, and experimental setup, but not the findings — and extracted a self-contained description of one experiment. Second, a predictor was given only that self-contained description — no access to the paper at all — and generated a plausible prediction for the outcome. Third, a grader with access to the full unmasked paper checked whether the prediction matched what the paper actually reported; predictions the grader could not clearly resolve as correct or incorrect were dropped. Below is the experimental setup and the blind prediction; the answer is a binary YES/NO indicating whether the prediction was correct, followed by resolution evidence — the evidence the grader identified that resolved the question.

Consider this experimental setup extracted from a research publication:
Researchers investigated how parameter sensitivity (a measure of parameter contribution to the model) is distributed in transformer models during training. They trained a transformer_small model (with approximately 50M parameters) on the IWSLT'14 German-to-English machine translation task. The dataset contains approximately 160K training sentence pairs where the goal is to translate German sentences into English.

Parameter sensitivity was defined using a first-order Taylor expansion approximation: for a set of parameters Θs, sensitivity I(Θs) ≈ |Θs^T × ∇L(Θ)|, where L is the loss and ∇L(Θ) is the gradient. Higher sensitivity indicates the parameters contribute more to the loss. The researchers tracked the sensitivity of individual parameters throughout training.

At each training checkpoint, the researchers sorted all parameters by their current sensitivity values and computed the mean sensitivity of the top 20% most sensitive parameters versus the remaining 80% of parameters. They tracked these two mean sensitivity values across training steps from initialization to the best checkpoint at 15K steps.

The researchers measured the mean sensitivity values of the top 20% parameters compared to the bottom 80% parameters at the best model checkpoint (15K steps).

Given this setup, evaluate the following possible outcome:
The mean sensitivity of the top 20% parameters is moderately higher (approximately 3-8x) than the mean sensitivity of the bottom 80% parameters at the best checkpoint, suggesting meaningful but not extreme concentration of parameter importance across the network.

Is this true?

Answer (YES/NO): NO